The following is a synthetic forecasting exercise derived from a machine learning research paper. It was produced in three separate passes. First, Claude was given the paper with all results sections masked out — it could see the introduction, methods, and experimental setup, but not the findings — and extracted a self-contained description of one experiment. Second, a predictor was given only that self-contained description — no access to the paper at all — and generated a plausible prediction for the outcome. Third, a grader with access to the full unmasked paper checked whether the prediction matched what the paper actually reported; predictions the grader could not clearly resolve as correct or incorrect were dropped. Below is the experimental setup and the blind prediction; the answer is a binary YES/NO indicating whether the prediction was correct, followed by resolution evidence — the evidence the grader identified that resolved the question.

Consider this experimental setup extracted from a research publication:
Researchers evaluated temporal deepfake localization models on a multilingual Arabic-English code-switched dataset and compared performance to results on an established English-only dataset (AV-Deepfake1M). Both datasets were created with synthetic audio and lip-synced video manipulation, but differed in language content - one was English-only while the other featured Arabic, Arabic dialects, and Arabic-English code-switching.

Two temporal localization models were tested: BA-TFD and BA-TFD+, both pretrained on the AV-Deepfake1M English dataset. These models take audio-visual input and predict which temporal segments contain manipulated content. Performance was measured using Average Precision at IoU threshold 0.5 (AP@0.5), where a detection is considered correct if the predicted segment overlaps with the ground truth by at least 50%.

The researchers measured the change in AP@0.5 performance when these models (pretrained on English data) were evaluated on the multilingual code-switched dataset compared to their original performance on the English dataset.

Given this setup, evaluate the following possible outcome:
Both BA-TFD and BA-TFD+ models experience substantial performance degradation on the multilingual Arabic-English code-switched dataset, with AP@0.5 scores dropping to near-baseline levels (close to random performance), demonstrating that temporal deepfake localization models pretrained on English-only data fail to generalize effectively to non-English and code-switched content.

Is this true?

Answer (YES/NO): YES